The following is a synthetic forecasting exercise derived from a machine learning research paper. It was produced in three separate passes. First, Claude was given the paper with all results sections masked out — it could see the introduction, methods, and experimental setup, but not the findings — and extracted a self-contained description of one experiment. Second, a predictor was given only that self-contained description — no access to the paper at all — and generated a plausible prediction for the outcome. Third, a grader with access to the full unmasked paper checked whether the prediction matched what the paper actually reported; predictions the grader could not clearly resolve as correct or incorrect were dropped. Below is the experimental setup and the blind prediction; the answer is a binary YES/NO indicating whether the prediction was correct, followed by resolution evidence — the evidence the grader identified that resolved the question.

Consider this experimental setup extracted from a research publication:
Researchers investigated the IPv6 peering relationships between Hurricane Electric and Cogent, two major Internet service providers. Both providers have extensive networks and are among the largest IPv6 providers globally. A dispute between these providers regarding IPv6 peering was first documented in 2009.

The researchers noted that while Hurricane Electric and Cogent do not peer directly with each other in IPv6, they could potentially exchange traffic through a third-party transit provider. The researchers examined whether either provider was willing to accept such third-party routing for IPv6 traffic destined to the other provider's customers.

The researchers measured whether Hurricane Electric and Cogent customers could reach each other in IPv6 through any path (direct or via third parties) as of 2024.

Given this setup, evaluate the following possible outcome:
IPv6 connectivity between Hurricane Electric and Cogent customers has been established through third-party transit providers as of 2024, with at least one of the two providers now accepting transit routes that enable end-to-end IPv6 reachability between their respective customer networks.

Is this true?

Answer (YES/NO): NO